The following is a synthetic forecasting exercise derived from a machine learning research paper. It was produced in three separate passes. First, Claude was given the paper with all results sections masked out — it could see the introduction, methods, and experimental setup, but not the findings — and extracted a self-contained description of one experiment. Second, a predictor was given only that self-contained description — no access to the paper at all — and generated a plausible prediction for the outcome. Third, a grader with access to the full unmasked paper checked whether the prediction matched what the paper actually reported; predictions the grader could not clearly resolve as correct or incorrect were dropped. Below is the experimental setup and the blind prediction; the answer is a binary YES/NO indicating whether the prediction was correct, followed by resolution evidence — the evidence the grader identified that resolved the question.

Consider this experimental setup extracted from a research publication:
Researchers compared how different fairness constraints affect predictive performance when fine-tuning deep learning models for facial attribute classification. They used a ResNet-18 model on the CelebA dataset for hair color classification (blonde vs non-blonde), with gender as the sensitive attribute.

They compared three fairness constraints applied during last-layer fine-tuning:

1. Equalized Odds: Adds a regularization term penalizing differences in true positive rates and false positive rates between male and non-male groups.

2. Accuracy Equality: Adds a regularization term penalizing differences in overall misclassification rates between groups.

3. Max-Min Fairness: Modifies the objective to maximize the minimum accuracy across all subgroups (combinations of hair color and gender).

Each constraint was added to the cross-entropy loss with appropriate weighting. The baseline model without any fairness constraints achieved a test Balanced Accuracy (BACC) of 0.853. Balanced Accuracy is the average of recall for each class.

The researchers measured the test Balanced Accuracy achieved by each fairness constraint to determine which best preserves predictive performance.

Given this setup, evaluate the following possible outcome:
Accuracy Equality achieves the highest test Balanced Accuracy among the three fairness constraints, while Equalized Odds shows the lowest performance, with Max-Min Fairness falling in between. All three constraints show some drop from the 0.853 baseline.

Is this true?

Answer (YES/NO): NO